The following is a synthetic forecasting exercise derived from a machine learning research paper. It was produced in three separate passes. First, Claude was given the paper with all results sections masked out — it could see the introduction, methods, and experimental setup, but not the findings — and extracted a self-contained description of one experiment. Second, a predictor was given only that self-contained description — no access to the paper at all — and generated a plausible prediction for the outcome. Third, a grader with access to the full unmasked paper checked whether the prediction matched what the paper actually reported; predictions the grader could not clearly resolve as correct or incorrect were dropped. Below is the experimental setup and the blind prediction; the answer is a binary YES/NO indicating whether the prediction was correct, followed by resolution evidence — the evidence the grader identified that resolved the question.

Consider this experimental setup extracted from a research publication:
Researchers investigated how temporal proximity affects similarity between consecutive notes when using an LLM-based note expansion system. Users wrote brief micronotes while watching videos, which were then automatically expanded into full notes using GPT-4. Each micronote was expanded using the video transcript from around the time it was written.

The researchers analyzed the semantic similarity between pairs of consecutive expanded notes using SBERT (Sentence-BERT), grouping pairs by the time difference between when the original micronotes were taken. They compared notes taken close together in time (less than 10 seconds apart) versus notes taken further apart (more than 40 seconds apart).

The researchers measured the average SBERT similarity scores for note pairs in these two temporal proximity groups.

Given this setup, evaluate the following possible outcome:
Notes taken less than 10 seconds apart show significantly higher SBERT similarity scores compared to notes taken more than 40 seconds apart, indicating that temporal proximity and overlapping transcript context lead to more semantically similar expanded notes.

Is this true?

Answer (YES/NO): YES